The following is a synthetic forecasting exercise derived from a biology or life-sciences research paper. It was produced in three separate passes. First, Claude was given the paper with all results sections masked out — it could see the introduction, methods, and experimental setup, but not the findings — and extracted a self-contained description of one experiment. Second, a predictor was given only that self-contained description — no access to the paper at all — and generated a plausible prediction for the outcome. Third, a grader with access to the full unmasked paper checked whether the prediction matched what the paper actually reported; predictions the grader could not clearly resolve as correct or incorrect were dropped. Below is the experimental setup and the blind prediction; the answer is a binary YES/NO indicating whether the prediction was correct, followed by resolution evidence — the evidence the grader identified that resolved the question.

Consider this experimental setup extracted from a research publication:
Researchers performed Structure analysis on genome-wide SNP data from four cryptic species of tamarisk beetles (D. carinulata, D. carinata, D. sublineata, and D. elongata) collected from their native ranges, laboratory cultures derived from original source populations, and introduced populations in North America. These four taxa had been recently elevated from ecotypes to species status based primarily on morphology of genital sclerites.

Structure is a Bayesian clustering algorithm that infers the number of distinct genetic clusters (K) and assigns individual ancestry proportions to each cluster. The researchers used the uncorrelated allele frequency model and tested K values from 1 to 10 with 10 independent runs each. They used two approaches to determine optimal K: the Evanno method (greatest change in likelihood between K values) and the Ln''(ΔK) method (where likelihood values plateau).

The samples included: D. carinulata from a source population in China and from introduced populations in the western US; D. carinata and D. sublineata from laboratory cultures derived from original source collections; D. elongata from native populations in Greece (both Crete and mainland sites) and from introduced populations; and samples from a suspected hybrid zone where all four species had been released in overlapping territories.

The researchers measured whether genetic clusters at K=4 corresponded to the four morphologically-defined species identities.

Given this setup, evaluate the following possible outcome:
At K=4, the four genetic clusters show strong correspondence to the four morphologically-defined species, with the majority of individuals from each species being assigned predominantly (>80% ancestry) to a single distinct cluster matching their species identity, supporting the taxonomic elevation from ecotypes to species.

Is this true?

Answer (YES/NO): YES